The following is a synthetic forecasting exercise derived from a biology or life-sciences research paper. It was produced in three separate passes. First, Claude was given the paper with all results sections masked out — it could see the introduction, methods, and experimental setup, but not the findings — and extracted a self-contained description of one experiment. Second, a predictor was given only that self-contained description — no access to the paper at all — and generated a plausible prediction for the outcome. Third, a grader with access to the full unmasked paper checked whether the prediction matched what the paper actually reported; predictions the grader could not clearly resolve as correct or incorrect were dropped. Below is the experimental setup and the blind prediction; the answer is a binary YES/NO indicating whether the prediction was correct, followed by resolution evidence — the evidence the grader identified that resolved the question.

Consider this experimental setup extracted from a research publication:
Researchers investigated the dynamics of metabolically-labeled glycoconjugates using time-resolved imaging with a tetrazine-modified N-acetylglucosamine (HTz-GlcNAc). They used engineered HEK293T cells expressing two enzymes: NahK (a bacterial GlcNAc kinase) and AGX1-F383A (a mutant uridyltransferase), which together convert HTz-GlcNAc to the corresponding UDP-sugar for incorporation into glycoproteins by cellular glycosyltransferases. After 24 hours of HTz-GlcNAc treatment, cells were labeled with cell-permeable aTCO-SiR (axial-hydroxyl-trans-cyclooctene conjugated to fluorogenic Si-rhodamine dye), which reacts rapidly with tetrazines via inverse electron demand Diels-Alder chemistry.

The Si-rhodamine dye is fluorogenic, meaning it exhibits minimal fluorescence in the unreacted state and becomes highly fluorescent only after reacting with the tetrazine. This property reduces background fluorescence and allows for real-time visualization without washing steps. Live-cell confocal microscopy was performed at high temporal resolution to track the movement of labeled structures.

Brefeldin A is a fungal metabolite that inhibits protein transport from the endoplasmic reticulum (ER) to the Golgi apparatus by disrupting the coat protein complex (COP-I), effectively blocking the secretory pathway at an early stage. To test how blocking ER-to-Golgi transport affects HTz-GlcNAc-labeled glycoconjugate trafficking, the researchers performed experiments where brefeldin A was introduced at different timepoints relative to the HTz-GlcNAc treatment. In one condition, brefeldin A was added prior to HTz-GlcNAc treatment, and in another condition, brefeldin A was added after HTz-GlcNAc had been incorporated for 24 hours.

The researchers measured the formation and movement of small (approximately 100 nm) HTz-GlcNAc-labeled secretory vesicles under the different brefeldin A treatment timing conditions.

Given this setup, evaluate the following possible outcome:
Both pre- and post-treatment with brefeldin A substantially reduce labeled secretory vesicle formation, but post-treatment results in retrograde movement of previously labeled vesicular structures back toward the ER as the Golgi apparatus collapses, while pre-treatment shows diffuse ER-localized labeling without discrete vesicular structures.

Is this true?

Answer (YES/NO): NO